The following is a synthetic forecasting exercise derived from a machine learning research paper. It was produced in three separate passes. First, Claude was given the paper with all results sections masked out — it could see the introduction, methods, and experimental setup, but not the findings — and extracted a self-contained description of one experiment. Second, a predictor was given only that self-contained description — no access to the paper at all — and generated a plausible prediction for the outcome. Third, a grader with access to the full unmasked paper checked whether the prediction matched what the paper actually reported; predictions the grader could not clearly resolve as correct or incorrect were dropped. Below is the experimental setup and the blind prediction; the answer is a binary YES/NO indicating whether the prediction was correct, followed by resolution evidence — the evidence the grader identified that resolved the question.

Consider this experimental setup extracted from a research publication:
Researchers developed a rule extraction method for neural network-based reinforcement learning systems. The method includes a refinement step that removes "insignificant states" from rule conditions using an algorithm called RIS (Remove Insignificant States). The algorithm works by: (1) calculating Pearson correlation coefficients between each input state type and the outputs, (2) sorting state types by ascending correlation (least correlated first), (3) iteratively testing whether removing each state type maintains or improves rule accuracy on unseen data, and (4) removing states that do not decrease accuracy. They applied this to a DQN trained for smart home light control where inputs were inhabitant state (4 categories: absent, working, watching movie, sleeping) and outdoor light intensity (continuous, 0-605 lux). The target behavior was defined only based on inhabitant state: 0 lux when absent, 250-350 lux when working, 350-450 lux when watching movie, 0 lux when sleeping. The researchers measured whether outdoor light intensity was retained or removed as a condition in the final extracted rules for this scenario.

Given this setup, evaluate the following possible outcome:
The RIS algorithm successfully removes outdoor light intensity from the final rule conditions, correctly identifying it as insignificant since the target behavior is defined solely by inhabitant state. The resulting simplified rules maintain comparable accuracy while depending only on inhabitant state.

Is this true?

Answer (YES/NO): NO